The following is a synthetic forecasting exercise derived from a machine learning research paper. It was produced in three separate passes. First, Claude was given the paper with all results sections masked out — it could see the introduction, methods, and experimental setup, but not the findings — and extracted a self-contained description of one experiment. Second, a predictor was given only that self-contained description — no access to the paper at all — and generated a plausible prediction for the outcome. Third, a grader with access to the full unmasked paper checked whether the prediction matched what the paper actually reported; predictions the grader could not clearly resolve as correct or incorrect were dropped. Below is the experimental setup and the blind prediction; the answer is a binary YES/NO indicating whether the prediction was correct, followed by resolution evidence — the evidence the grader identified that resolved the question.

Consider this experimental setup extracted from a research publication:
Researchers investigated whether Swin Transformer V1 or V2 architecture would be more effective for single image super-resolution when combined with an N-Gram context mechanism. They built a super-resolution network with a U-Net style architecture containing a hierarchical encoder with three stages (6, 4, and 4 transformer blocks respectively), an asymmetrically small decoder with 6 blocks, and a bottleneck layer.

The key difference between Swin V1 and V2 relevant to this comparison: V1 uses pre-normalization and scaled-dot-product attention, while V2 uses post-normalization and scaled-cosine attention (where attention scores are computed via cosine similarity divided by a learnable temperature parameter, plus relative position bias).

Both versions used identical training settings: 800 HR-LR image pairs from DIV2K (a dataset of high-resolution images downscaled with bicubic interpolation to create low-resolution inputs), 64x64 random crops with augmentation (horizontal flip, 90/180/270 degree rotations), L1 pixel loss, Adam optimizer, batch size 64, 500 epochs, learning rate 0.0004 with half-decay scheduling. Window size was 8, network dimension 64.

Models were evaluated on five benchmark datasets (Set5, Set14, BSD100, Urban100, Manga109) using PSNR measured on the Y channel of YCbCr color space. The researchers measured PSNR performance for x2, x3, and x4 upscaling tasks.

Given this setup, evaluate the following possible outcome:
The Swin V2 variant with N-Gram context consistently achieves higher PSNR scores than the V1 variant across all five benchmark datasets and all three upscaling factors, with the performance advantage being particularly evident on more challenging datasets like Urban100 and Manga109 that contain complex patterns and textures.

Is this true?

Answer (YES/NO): YES